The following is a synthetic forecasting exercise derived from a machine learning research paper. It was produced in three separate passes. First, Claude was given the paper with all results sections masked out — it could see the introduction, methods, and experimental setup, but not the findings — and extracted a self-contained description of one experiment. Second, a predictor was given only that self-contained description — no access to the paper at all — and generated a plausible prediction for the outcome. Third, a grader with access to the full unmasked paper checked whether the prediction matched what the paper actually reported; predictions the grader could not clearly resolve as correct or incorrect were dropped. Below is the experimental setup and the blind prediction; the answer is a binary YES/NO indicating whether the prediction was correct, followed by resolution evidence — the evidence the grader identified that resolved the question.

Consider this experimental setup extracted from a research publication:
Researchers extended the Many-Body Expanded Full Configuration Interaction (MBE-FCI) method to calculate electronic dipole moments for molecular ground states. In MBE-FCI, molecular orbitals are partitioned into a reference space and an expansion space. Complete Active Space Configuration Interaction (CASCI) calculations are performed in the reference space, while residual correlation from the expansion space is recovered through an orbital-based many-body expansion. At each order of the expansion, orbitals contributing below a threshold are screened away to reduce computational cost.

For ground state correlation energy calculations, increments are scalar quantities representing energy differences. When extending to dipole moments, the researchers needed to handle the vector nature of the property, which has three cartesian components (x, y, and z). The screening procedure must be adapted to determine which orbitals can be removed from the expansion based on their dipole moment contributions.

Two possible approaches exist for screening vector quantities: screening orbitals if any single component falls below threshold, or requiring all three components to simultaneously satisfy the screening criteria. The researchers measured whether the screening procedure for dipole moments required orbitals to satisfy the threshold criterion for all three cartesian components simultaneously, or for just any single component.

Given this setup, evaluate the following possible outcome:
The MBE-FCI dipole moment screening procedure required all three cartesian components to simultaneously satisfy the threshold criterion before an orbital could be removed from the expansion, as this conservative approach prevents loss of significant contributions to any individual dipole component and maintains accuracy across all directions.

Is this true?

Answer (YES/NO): YES